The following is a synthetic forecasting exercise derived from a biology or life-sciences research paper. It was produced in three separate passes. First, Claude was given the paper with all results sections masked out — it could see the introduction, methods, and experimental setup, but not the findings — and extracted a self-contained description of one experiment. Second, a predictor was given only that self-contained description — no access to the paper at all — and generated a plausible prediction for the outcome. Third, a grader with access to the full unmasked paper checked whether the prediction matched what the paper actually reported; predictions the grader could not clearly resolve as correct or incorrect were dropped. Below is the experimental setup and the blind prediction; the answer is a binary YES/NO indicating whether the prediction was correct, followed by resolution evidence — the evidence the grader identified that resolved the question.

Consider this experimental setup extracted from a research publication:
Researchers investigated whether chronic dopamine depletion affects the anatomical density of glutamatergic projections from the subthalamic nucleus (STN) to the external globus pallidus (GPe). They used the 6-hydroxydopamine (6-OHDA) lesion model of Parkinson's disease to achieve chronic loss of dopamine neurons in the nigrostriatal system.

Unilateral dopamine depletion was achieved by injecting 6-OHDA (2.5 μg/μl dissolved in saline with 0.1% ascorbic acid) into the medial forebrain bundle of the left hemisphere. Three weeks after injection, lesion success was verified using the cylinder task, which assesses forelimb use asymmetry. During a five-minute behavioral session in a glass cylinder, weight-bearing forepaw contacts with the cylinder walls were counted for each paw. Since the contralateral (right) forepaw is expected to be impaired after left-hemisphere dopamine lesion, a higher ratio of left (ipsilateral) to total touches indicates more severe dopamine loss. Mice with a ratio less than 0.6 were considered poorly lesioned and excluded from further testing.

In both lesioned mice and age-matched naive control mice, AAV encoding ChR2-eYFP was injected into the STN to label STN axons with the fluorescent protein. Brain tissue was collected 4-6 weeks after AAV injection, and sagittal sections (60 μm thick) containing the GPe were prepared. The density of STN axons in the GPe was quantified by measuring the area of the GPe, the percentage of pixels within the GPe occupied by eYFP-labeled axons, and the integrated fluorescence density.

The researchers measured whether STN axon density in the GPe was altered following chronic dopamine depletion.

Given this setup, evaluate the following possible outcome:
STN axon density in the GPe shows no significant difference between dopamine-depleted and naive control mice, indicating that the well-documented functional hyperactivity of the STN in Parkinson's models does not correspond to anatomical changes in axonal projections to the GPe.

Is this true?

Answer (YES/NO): NO